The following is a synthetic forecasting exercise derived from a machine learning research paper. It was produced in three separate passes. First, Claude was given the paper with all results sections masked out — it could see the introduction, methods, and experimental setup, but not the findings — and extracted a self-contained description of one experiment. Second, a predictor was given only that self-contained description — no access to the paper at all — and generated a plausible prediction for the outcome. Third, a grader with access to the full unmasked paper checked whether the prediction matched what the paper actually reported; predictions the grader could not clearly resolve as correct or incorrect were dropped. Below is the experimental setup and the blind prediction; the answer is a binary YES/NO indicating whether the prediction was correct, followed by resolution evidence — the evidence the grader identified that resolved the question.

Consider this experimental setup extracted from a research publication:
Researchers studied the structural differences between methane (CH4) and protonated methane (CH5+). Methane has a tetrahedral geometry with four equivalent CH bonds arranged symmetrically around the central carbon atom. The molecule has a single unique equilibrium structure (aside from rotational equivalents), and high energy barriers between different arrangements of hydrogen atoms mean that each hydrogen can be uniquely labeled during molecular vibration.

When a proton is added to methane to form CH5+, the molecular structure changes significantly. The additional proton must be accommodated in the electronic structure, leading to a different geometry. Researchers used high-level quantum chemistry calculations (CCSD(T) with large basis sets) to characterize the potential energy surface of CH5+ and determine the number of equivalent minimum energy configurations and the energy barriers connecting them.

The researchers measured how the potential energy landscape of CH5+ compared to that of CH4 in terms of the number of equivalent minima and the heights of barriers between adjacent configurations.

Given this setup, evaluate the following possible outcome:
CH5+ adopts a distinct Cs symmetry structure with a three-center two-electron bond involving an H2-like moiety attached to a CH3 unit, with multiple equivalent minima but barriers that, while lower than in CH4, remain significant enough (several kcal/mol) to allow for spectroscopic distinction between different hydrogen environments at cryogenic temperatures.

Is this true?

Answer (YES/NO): NO